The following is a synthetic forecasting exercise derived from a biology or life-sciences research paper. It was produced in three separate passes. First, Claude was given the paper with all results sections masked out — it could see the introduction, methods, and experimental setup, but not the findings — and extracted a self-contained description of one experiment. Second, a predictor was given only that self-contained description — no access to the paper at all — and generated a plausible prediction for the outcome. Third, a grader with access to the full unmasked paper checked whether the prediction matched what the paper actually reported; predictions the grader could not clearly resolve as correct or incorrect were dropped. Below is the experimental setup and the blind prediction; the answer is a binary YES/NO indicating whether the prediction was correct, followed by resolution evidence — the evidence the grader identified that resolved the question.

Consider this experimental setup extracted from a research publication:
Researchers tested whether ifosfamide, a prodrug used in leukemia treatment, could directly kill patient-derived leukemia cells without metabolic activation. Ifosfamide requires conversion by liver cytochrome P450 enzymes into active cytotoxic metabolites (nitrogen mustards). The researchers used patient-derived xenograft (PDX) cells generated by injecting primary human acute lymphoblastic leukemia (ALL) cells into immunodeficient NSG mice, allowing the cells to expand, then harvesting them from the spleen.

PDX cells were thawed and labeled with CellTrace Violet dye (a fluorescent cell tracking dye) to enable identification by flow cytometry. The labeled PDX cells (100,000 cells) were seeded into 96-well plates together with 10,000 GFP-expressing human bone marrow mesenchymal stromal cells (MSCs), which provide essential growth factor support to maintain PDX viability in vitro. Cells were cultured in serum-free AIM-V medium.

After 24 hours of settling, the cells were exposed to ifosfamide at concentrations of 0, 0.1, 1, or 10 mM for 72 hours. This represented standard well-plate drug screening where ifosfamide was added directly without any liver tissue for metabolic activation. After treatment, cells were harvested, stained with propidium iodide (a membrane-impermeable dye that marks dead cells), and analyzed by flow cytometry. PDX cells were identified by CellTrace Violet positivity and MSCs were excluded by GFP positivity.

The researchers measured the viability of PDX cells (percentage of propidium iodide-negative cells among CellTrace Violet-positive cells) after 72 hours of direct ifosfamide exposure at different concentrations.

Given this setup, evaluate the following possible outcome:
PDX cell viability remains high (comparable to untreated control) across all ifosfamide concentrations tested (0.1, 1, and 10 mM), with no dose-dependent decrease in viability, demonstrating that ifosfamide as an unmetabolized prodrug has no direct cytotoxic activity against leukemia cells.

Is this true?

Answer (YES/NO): NO